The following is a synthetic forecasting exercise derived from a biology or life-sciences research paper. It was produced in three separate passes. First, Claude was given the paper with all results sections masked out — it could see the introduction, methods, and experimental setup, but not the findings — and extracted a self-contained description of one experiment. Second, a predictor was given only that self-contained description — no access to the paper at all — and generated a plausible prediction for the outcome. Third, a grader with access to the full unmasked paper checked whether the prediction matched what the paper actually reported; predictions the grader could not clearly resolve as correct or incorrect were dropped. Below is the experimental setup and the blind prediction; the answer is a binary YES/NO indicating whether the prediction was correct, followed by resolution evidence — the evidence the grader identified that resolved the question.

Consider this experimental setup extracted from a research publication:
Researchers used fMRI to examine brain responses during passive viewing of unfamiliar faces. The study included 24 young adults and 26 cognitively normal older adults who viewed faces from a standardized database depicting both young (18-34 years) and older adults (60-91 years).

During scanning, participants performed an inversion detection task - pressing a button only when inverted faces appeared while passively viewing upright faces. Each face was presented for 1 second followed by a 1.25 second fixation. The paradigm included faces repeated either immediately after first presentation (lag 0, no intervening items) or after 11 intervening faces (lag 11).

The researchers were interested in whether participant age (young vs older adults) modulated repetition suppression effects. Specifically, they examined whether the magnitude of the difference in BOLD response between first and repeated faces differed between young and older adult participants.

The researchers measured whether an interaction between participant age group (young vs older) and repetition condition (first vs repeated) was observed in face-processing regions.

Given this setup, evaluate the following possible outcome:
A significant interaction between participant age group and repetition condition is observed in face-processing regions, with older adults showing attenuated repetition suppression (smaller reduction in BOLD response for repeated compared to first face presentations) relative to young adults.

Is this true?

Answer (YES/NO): NO